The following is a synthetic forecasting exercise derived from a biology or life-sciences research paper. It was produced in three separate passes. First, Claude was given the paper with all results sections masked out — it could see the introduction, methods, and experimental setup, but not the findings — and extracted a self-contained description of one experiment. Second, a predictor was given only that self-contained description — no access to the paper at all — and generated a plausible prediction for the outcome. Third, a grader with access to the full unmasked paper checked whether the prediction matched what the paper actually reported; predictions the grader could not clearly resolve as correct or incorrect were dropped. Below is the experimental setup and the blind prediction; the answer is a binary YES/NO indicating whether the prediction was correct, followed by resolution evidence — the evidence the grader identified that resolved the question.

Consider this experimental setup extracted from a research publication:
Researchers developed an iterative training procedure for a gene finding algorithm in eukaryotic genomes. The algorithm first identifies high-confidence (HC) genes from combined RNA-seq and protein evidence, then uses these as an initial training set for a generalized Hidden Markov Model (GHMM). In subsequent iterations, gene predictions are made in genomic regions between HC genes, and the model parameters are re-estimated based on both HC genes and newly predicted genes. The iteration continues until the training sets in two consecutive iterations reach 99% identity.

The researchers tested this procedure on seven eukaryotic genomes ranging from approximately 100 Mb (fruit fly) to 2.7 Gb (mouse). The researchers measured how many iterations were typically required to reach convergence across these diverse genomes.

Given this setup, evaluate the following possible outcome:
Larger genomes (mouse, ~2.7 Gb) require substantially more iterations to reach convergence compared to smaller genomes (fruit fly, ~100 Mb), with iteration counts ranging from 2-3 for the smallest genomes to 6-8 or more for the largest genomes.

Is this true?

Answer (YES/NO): NO